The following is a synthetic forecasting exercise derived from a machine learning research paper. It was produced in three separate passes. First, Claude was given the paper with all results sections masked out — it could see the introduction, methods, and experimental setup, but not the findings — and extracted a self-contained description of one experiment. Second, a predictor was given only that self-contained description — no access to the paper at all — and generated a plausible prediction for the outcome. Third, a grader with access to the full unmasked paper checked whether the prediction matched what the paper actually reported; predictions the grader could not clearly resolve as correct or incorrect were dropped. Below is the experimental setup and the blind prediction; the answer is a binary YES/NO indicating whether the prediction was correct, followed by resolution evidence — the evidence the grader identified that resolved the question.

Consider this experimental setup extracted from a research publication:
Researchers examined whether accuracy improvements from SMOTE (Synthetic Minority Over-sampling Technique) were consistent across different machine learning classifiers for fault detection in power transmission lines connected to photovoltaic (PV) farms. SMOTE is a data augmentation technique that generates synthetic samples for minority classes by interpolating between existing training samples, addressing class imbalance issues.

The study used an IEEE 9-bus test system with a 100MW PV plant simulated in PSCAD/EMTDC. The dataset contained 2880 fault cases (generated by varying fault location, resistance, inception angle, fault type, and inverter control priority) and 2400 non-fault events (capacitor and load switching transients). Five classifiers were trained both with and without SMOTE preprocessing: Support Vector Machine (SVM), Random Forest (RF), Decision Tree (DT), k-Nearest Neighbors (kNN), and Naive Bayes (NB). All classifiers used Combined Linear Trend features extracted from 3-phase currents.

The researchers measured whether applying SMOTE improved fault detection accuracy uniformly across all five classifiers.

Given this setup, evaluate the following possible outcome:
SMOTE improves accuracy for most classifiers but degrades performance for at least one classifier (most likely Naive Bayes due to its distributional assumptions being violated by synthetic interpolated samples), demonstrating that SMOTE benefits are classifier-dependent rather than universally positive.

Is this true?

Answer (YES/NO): YES